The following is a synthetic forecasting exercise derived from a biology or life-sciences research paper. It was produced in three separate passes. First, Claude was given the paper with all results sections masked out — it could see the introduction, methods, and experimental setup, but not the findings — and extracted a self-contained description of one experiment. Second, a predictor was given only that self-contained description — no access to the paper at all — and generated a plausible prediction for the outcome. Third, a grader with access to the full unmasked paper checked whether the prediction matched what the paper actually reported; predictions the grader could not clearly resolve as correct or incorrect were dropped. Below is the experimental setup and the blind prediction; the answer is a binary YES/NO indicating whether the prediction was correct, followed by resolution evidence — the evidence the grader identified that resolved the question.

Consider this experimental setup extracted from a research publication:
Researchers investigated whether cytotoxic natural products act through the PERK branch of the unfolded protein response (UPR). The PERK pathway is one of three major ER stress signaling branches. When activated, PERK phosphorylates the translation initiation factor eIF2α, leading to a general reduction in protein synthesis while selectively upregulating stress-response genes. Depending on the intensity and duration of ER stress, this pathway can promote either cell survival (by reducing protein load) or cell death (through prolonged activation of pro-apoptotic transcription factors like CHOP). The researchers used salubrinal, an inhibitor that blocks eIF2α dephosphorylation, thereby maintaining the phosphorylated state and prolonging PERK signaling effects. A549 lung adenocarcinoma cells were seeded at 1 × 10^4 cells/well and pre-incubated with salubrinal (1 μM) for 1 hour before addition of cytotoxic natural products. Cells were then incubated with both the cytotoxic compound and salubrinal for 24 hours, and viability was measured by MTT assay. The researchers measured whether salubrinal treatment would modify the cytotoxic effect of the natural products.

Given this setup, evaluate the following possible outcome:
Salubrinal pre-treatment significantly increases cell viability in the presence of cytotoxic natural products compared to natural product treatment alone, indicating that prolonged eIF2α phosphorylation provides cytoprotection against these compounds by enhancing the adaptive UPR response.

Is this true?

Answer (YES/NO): YES